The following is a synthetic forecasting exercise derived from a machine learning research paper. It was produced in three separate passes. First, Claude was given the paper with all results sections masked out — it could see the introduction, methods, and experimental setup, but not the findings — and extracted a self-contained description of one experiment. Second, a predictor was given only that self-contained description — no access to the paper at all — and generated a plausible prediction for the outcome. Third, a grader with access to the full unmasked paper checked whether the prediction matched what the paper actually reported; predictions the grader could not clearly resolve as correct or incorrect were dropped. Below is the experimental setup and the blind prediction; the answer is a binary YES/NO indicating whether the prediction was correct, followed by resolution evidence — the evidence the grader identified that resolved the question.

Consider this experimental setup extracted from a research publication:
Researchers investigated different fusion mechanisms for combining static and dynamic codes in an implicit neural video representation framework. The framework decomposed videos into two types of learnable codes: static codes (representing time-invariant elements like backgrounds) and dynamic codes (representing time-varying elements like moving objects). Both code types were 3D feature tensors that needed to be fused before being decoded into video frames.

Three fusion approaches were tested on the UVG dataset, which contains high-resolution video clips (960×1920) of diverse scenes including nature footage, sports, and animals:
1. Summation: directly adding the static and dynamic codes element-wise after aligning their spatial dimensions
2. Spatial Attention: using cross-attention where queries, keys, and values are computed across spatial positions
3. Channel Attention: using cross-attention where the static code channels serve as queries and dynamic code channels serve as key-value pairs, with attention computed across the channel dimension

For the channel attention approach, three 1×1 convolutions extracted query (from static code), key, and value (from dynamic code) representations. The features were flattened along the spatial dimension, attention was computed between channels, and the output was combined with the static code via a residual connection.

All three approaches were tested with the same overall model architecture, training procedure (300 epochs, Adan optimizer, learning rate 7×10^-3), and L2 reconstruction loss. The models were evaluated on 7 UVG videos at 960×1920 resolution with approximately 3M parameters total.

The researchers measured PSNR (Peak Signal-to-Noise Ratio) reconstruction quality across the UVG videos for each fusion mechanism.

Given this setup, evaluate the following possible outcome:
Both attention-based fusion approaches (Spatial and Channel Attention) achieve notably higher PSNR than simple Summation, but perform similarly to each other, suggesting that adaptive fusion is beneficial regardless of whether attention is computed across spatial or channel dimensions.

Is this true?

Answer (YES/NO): NO